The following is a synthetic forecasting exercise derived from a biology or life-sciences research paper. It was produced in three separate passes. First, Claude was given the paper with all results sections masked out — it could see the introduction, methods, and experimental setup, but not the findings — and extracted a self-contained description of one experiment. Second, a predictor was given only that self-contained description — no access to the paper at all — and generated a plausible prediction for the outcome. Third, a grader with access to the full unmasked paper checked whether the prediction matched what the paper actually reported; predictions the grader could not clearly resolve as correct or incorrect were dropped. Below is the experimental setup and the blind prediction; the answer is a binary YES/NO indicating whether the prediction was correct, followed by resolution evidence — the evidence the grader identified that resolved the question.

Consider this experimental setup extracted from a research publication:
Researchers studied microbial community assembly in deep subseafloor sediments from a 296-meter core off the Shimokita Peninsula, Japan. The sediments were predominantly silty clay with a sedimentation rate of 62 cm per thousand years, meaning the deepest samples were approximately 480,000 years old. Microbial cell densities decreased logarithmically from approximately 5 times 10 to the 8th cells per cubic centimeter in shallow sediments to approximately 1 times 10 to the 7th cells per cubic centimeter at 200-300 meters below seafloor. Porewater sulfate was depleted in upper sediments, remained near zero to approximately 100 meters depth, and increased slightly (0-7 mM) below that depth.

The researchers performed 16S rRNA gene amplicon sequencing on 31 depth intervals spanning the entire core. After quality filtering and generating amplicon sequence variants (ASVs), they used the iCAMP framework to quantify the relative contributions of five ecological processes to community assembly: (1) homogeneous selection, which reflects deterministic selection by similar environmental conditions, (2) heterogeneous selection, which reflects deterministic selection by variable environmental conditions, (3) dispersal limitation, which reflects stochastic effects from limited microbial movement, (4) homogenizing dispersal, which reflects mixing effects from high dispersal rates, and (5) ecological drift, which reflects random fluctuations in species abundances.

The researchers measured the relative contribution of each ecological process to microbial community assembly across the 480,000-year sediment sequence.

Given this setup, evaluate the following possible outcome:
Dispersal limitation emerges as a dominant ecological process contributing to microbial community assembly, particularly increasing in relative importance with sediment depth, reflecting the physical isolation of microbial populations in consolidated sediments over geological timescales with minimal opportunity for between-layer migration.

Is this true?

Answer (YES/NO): NO